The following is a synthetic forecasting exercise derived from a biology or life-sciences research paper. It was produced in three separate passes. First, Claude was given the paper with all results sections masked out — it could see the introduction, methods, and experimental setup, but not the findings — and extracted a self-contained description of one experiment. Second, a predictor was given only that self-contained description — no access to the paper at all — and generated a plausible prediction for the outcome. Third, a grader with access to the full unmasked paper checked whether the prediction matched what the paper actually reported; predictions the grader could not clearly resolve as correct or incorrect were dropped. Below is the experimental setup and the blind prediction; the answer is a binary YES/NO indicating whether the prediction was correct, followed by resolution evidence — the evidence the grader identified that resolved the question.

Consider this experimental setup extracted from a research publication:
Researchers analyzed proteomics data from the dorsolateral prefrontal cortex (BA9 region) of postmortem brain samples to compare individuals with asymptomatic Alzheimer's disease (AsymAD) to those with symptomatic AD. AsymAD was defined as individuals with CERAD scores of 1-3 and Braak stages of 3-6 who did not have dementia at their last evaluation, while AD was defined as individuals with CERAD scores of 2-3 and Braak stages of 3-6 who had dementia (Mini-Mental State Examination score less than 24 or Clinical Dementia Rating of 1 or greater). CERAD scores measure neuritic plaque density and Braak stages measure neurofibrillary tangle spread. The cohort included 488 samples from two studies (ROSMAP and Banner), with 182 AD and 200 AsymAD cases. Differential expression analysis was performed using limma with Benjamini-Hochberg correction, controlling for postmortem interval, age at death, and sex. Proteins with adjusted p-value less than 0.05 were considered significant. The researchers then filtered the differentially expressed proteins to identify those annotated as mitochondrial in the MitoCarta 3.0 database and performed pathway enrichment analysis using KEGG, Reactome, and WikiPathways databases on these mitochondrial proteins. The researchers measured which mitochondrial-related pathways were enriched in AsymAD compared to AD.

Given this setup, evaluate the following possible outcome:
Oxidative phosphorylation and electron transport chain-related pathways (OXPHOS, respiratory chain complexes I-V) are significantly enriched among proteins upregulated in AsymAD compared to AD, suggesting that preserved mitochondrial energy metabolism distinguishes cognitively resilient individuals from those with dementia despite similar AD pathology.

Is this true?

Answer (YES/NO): YES